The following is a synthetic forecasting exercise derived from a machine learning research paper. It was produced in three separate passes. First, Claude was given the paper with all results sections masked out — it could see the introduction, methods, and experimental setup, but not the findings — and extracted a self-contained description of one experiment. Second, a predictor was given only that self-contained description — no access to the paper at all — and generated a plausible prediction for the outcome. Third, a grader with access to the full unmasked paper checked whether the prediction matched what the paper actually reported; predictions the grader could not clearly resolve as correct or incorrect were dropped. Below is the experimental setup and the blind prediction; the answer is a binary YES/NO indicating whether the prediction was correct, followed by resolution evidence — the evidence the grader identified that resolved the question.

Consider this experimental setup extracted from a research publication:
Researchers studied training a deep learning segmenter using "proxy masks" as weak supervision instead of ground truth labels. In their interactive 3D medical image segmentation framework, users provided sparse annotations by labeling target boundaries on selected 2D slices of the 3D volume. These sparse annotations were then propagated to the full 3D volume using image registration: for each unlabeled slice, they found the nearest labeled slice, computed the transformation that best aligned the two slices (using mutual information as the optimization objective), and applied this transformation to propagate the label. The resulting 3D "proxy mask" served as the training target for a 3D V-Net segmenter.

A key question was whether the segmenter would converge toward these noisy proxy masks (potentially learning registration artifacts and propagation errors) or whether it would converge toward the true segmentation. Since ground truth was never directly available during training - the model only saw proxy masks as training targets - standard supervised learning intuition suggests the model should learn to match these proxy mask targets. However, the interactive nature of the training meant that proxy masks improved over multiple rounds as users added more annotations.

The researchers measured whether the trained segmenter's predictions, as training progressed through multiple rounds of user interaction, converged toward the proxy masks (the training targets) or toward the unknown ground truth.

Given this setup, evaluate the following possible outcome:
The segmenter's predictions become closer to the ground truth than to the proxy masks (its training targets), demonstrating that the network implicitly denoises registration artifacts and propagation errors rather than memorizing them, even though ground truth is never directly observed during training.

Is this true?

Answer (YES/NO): YES